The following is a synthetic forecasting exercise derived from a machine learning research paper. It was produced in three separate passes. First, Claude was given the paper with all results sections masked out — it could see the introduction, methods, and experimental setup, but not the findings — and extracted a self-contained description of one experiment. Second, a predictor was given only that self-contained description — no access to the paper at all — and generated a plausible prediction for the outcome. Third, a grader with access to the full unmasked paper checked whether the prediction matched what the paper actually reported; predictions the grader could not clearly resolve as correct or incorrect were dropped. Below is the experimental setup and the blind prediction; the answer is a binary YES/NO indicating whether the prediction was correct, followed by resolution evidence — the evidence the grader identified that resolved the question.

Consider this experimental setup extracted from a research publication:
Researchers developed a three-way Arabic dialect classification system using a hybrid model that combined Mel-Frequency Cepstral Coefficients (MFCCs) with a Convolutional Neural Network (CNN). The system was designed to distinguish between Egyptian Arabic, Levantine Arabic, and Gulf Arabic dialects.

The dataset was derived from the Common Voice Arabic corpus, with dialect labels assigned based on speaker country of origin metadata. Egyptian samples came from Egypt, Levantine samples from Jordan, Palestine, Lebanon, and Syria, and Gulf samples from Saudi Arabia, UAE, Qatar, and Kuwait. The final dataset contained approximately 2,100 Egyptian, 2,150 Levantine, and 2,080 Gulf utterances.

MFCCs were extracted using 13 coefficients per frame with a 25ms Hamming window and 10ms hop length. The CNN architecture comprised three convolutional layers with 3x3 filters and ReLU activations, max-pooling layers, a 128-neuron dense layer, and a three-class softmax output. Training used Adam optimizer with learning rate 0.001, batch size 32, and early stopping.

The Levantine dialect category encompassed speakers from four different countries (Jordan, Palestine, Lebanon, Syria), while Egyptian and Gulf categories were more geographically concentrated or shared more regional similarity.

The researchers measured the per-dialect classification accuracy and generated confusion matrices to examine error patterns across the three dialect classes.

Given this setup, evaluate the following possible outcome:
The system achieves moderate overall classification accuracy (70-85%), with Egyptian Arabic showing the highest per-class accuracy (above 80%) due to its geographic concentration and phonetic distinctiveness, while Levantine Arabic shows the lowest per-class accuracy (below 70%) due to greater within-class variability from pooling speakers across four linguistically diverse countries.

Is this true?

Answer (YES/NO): NO